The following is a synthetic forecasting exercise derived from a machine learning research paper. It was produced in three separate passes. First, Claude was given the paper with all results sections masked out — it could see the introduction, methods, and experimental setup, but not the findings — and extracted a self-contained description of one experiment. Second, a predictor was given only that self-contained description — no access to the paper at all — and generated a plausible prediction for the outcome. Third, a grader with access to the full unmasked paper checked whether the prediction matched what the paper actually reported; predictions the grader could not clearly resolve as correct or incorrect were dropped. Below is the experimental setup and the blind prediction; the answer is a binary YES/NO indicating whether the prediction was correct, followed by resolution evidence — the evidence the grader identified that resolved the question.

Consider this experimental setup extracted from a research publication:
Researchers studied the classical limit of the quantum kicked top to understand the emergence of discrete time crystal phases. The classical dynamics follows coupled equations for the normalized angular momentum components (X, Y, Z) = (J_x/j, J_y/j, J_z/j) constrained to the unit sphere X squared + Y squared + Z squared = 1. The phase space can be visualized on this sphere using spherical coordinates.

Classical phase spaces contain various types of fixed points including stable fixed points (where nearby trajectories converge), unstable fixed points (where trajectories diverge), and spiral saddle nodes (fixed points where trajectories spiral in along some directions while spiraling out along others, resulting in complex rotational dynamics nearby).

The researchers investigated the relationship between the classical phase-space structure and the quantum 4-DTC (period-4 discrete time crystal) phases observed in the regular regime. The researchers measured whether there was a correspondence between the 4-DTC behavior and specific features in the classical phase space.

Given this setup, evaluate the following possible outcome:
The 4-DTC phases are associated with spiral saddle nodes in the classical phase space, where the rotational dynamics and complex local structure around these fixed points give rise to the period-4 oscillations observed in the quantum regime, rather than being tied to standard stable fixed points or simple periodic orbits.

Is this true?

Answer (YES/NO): YES